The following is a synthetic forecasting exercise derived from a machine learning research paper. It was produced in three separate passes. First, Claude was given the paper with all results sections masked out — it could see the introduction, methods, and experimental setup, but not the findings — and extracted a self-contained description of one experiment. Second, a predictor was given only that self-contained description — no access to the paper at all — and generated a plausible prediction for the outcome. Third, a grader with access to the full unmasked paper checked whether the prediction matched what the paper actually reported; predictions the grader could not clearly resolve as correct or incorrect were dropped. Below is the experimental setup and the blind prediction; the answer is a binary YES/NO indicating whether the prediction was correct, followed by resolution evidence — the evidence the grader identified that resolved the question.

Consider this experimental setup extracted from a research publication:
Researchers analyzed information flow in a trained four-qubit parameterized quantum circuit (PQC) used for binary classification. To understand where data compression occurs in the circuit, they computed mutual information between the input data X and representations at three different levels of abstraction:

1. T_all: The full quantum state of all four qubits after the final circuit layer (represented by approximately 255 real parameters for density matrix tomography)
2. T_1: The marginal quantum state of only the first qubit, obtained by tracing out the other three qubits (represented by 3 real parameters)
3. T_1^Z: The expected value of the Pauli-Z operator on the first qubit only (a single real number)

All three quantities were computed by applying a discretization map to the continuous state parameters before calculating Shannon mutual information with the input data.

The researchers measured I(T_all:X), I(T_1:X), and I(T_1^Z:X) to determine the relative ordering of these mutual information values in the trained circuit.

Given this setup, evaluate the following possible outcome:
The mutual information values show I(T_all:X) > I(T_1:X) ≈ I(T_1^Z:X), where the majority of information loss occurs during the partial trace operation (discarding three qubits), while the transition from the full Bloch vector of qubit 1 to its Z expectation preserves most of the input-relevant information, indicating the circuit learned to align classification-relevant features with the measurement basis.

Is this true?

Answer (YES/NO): NO